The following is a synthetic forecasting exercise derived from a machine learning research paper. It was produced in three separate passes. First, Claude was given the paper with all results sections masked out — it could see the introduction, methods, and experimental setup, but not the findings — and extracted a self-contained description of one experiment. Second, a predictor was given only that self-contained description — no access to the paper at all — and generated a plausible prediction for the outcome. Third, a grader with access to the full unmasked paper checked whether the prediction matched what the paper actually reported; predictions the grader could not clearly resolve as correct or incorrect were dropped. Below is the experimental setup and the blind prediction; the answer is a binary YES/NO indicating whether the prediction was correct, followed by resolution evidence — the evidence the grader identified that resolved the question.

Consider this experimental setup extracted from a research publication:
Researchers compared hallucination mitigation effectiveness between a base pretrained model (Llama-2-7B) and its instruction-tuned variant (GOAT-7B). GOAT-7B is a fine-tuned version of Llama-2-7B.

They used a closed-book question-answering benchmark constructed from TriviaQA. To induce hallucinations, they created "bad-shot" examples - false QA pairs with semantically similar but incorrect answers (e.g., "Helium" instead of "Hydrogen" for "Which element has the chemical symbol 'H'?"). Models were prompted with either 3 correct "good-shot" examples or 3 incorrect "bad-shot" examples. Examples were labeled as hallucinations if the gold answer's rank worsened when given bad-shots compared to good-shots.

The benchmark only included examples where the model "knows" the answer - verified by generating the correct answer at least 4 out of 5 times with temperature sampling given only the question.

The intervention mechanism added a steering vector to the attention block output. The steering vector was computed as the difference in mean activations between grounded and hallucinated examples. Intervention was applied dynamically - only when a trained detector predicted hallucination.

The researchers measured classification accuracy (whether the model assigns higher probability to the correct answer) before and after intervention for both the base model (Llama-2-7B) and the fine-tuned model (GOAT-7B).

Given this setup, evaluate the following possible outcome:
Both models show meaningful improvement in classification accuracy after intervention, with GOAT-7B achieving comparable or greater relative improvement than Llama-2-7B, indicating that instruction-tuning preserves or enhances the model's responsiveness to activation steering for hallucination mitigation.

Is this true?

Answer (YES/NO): YES